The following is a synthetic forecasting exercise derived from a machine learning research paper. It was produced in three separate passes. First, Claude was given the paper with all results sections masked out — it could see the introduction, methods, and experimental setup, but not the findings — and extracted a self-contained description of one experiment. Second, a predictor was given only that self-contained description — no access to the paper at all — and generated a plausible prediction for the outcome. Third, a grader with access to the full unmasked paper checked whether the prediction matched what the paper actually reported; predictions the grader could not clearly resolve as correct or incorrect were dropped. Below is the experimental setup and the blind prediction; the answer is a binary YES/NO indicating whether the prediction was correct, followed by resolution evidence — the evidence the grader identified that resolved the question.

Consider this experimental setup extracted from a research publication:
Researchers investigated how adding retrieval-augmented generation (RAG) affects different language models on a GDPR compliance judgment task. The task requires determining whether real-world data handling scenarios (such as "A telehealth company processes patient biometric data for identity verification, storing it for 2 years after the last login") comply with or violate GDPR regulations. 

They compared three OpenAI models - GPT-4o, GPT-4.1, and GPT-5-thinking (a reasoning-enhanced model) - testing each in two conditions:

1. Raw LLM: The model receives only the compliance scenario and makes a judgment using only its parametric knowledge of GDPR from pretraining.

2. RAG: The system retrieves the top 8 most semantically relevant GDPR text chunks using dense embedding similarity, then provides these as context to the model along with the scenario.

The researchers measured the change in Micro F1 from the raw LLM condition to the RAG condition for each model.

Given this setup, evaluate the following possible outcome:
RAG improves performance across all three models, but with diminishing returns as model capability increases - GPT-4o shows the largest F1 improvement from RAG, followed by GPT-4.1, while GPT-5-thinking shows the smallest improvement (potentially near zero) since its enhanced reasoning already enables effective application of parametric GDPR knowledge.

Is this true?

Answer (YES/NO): NO